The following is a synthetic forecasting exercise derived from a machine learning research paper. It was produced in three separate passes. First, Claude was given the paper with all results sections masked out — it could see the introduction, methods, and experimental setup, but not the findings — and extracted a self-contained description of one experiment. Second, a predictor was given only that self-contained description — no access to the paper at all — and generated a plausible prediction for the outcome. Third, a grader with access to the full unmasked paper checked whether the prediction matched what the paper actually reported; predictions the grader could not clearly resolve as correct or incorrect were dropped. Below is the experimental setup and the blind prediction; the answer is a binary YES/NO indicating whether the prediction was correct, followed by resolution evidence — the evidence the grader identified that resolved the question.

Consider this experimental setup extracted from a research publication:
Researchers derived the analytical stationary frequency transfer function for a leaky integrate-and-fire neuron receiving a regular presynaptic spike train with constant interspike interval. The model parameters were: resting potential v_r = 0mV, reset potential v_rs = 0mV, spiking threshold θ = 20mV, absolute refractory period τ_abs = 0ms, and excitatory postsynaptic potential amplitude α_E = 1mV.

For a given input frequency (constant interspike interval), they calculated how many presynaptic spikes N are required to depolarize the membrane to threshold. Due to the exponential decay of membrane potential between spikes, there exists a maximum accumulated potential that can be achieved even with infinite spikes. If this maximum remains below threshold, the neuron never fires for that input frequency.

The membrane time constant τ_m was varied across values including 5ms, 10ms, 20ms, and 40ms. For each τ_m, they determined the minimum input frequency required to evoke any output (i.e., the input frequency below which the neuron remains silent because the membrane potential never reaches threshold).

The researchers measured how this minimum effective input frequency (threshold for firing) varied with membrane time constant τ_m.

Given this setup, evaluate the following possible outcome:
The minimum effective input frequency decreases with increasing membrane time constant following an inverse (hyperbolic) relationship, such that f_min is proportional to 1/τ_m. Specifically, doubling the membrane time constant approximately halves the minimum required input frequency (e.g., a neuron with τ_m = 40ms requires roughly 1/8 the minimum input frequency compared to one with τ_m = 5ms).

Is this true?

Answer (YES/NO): YES